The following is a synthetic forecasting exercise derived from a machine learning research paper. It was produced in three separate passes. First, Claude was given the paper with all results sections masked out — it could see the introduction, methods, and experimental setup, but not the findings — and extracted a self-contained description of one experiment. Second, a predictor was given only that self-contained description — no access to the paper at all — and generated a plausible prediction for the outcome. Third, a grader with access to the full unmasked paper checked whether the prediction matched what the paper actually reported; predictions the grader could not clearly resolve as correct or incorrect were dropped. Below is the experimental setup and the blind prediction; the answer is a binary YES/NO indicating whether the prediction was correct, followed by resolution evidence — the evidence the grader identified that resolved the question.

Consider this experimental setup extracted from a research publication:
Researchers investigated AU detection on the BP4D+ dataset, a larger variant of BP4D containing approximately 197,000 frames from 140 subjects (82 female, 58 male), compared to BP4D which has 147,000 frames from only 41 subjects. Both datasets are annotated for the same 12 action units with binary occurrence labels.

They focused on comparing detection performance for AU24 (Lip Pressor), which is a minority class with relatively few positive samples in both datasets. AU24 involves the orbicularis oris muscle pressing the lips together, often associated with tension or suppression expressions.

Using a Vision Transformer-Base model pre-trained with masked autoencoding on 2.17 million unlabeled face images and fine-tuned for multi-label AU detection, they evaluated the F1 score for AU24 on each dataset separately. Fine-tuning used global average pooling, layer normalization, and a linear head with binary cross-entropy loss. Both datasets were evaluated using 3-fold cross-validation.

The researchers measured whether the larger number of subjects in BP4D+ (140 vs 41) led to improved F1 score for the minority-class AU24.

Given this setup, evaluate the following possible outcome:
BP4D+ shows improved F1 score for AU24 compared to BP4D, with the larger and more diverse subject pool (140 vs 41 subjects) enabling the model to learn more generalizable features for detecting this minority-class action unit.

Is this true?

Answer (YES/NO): NO